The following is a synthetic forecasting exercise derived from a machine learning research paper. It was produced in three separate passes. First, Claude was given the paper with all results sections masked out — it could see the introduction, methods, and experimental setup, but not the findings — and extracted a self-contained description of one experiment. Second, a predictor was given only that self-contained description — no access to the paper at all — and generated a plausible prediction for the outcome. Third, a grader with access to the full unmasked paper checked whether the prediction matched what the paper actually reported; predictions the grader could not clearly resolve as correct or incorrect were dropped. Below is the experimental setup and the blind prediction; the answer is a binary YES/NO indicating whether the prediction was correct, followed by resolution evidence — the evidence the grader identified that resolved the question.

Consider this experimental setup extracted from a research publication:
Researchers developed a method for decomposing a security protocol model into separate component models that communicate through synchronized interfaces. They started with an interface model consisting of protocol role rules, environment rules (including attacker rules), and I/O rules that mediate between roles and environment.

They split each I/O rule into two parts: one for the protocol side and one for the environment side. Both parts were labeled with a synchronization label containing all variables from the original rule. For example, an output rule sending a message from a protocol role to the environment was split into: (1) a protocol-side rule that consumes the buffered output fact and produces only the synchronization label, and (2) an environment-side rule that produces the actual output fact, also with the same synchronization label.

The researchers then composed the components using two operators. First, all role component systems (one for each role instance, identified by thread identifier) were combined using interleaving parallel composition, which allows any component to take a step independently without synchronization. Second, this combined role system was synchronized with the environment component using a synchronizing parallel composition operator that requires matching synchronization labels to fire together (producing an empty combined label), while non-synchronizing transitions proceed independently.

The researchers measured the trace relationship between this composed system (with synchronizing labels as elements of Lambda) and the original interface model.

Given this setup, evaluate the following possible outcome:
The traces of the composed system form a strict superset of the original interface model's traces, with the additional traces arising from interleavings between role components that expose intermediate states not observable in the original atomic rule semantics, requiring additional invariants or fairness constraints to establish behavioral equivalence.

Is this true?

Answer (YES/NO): NO